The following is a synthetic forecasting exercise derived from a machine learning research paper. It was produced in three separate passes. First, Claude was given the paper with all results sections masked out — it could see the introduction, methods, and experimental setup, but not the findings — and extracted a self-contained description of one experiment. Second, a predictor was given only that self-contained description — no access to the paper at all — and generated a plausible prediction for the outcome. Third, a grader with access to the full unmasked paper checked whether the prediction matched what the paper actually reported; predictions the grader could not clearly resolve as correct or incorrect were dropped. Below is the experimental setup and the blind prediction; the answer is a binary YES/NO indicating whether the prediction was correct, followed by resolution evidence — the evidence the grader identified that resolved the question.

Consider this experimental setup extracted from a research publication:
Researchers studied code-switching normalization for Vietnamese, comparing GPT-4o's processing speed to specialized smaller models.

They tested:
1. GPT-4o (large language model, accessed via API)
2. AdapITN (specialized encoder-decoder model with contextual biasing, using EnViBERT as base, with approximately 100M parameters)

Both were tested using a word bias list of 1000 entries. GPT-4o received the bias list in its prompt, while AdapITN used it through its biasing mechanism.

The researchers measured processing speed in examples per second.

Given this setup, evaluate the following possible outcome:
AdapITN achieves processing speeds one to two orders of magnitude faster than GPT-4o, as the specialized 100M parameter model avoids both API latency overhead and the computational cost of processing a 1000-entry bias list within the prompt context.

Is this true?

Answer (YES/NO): NO